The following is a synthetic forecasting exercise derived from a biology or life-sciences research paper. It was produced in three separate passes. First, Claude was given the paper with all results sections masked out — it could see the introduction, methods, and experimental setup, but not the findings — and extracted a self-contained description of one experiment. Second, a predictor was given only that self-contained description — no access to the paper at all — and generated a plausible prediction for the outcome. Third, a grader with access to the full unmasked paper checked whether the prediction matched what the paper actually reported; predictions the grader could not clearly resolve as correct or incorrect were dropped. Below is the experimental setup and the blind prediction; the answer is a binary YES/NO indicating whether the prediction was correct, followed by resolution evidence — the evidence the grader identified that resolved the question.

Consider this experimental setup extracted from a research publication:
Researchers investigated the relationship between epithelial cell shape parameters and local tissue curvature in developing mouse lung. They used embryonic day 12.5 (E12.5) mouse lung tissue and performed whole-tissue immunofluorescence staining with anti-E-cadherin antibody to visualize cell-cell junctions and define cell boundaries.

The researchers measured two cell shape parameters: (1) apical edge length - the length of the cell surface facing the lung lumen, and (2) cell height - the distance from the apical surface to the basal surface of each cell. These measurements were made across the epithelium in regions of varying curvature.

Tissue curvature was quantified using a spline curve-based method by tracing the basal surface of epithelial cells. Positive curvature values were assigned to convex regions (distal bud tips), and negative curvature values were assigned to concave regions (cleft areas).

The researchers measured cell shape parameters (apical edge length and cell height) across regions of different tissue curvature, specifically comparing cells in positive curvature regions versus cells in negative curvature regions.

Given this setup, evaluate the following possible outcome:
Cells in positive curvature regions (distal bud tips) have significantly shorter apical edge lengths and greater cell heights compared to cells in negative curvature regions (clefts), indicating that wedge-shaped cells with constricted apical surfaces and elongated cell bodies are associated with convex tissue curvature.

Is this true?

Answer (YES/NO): NO